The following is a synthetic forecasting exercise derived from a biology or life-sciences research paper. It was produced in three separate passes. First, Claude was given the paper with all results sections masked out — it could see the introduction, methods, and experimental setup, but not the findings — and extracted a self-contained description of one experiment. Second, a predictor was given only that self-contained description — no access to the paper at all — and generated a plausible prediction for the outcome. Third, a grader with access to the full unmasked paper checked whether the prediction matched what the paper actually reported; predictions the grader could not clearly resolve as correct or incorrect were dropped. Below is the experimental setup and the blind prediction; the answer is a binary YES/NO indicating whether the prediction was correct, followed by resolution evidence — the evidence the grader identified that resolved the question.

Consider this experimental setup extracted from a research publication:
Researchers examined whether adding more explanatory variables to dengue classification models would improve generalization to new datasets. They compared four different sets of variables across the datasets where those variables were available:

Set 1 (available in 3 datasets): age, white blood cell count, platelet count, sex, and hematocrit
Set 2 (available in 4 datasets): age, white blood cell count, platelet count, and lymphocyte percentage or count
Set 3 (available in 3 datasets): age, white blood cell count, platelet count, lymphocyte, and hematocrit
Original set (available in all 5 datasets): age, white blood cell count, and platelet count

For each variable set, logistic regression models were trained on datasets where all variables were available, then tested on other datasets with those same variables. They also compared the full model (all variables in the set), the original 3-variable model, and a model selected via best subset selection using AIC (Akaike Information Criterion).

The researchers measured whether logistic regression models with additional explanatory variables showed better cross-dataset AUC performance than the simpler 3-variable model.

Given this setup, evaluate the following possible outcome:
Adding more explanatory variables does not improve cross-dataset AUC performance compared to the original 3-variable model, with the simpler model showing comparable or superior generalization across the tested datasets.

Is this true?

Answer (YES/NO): YES